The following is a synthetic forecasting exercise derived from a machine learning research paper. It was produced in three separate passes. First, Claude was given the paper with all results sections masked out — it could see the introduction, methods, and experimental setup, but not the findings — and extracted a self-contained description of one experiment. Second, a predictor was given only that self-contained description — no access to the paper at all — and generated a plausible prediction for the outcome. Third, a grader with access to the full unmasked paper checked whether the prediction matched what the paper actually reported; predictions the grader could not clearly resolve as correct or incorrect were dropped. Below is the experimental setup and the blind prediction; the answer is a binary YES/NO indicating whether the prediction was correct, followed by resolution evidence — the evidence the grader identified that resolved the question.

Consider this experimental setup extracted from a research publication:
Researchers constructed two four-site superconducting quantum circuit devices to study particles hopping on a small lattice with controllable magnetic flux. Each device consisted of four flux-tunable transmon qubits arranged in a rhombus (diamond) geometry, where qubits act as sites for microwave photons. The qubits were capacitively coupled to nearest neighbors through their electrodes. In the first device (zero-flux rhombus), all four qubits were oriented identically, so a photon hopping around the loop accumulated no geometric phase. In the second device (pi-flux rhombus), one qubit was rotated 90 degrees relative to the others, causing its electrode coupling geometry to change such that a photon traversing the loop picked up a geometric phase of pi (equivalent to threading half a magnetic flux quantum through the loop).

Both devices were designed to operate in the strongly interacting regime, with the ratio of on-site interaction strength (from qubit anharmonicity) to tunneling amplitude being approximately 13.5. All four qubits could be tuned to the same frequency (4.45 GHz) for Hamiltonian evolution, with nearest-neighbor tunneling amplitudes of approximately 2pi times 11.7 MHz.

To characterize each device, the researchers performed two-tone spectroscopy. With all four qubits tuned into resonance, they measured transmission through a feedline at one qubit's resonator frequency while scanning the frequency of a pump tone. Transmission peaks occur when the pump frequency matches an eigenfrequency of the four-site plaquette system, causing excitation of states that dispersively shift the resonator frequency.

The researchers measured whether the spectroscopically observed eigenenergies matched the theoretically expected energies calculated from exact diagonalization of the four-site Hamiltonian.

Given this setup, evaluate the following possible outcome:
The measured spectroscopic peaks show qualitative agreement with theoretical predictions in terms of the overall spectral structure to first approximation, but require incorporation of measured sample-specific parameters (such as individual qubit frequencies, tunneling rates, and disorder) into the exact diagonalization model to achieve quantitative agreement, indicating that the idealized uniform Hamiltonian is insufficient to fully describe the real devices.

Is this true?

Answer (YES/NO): NO